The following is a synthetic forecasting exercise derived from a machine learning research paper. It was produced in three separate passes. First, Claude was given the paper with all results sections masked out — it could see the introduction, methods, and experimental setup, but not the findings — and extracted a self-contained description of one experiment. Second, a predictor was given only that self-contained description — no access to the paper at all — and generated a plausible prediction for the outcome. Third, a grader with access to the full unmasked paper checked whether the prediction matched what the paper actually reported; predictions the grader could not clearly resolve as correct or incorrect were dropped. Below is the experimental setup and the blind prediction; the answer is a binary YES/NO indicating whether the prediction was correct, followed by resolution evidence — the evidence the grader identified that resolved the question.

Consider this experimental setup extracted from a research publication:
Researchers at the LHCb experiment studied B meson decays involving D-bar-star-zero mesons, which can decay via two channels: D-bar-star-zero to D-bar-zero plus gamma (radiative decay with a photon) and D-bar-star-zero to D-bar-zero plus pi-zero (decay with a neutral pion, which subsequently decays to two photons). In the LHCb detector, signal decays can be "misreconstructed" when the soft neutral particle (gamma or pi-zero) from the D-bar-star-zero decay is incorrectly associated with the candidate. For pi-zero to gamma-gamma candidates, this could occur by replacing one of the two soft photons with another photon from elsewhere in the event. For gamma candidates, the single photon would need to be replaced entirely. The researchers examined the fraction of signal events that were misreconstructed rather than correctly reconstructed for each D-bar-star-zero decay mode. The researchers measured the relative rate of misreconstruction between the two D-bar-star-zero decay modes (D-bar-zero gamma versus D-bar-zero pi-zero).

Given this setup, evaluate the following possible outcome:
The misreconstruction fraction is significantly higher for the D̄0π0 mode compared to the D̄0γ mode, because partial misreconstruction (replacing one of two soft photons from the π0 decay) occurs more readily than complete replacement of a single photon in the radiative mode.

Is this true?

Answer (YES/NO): YES